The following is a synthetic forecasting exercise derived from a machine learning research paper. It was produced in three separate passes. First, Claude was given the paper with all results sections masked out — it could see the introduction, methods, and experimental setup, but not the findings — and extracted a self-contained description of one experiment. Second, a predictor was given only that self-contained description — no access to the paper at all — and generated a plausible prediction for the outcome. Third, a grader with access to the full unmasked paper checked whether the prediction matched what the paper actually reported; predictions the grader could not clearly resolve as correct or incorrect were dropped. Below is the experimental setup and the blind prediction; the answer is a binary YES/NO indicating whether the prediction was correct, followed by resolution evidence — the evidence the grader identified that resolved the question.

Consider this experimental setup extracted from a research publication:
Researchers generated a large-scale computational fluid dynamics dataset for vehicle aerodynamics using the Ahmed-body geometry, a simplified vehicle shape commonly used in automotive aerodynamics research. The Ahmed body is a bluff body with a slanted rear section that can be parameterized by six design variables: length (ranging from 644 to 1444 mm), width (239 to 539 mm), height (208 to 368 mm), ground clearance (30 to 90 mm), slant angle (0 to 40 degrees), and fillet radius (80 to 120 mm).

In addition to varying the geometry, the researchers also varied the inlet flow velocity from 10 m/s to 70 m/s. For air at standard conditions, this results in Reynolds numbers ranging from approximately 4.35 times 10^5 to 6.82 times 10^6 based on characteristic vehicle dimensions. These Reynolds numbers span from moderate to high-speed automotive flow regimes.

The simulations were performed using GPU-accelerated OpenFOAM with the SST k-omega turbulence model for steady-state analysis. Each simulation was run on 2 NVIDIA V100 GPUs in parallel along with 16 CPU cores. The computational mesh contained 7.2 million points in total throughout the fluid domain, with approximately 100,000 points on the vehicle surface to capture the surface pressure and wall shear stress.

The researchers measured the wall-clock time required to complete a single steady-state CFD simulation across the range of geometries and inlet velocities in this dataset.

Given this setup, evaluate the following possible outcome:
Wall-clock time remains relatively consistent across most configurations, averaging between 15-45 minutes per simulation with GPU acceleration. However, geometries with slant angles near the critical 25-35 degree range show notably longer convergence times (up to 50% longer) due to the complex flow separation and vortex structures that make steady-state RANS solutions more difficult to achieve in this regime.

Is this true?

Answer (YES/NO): NO